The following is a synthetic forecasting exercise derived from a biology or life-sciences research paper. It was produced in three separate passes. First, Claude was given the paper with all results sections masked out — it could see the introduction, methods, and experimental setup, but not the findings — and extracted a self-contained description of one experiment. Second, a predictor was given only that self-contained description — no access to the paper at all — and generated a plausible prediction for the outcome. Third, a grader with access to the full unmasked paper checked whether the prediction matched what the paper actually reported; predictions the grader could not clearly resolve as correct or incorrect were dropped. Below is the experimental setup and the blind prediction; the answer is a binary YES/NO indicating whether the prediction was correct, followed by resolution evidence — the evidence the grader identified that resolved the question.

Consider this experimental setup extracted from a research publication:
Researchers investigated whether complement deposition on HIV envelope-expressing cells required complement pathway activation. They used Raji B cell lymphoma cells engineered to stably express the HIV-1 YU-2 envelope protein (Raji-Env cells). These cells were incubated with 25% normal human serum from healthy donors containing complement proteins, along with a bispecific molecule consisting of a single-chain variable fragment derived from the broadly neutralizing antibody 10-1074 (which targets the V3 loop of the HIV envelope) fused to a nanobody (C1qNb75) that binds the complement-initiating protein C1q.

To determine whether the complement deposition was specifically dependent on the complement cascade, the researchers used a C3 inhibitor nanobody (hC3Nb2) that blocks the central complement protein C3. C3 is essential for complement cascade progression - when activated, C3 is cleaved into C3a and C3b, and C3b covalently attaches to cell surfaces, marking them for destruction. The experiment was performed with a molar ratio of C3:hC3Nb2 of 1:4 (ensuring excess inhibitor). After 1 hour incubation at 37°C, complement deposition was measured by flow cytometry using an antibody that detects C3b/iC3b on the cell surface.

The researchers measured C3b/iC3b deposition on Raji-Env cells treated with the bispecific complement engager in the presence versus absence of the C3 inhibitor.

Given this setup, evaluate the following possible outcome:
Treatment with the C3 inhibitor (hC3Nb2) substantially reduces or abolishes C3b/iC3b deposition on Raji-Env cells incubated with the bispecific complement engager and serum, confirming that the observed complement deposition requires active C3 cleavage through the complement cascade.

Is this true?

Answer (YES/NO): YES